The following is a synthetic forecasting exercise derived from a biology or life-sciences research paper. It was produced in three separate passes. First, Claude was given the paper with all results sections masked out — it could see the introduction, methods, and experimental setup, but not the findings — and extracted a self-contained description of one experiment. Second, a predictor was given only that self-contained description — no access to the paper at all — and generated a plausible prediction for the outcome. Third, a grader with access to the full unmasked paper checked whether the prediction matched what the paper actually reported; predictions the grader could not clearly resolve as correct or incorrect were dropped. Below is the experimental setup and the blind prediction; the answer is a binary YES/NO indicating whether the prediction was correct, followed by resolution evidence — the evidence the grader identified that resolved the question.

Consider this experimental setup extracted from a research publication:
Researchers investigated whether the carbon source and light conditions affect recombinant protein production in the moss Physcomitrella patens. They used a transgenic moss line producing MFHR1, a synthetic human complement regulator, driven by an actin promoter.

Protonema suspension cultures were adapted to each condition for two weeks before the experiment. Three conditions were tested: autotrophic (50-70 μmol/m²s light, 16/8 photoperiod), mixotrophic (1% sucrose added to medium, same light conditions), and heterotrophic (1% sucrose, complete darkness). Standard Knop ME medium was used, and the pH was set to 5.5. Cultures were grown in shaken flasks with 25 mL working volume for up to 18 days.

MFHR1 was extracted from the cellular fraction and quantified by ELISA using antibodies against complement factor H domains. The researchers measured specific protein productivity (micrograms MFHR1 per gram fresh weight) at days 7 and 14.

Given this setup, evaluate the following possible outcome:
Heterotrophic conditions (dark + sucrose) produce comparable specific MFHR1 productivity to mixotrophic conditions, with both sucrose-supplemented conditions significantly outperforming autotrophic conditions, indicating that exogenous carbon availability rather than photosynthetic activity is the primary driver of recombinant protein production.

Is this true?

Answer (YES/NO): NO